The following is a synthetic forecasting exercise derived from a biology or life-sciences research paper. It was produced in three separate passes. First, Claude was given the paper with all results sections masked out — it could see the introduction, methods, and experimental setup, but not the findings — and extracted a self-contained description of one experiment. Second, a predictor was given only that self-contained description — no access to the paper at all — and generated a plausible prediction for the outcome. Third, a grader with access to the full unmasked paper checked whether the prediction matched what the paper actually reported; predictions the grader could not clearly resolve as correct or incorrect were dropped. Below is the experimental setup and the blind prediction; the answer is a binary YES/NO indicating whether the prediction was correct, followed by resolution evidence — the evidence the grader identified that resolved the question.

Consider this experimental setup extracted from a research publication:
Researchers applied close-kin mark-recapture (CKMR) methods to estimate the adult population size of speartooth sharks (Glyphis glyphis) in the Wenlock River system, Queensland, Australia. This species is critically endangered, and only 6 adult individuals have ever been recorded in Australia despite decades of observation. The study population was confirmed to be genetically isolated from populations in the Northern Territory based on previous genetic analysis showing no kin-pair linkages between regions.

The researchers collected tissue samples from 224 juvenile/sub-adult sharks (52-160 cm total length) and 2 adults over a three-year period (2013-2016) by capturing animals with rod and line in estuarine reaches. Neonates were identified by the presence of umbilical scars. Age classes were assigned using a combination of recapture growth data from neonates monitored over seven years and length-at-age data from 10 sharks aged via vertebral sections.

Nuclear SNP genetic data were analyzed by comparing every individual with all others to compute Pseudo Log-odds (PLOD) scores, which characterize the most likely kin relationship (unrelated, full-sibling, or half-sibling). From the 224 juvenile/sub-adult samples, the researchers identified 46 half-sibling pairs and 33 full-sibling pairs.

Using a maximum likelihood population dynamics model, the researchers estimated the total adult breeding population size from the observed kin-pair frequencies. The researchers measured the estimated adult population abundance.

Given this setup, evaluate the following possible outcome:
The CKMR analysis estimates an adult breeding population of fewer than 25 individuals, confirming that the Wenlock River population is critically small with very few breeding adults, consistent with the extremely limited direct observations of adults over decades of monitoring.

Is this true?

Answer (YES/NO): NO